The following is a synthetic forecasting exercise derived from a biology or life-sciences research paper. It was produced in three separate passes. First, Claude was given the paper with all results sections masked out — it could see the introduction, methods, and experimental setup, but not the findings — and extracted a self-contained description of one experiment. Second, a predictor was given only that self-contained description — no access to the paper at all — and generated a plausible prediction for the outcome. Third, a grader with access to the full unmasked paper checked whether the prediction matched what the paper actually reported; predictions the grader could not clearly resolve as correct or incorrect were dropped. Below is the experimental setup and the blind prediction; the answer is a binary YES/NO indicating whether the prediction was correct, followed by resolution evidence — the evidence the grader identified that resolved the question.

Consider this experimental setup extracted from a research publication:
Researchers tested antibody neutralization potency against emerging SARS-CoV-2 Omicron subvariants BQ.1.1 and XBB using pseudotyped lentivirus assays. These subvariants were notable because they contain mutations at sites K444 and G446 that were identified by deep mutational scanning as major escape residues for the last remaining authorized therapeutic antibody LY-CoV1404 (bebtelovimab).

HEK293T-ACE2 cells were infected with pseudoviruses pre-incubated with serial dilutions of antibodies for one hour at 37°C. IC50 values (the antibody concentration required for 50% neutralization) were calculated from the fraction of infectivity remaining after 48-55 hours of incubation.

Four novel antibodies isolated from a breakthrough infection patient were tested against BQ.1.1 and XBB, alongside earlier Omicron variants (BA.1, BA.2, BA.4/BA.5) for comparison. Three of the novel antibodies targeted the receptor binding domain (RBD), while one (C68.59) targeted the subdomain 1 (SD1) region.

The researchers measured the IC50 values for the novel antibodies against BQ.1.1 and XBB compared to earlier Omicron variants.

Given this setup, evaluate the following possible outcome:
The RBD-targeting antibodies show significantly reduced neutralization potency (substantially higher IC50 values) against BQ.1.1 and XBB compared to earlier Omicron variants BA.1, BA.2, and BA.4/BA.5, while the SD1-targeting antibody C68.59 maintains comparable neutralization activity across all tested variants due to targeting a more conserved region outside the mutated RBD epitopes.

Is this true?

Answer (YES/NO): NO